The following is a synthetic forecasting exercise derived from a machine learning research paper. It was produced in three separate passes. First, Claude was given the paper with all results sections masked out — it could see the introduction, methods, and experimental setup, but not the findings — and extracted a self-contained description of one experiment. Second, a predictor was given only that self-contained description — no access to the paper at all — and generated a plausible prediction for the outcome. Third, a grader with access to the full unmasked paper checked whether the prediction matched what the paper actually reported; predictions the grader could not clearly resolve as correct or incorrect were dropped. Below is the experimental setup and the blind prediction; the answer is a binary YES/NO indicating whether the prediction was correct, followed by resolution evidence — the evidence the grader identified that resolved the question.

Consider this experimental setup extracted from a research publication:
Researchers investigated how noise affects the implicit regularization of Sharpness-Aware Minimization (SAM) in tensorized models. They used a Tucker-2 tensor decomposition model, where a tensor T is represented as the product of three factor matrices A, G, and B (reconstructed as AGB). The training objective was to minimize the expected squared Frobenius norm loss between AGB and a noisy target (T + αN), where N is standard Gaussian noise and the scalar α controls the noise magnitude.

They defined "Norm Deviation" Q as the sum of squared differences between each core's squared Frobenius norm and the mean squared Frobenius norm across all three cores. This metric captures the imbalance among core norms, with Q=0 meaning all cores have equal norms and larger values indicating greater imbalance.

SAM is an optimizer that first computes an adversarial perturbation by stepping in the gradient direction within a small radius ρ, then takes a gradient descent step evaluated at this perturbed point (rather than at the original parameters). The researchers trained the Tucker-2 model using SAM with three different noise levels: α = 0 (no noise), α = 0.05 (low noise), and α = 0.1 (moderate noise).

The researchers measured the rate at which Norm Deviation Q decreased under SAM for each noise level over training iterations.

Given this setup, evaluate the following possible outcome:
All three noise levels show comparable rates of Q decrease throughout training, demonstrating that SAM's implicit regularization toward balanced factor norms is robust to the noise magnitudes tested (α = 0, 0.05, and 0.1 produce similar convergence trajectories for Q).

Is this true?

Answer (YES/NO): NO